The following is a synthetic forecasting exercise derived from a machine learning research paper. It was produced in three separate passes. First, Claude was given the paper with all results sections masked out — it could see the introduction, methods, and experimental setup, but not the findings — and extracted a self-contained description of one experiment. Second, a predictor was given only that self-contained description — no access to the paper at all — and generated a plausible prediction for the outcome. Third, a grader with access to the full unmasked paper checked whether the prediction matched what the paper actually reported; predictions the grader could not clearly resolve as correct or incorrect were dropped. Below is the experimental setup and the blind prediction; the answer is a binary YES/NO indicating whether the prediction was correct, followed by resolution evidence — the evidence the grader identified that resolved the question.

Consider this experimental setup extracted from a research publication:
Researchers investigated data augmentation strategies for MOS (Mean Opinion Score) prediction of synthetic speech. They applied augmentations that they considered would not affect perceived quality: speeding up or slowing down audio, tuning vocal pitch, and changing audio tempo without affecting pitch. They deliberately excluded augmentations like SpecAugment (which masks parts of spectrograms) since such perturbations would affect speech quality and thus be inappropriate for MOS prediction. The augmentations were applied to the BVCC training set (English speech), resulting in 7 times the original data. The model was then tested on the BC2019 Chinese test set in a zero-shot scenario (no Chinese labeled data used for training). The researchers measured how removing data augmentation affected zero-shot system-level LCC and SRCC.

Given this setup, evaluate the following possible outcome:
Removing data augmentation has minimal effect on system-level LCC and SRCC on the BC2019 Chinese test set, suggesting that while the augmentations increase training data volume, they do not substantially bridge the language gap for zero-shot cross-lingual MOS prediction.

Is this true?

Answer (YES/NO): NO